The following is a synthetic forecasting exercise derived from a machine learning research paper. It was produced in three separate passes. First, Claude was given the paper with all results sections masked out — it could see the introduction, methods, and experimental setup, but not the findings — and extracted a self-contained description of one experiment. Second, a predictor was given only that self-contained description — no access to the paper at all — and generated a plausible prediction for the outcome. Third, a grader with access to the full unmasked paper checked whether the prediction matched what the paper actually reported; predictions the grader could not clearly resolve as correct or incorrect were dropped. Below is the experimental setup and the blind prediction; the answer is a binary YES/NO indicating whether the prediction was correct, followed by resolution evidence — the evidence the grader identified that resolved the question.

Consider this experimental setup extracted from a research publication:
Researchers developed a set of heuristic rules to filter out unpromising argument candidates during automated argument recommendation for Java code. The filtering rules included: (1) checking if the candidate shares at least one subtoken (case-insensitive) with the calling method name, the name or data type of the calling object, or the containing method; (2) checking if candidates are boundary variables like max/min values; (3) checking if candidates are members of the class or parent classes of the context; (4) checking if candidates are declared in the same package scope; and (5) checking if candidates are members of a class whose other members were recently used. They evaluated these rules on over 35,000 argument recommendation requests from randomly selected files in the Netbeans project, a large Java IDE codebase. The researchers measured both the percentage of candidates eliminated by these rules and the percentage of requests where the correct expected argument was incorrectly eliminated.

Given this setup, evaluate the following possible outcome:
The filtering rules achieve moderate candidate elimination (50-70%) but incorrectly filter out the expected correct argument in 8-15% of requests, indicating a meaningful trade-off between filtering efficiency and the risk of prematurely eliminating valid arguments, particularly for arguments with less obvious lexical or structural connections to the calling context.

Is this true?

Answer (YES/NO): NO